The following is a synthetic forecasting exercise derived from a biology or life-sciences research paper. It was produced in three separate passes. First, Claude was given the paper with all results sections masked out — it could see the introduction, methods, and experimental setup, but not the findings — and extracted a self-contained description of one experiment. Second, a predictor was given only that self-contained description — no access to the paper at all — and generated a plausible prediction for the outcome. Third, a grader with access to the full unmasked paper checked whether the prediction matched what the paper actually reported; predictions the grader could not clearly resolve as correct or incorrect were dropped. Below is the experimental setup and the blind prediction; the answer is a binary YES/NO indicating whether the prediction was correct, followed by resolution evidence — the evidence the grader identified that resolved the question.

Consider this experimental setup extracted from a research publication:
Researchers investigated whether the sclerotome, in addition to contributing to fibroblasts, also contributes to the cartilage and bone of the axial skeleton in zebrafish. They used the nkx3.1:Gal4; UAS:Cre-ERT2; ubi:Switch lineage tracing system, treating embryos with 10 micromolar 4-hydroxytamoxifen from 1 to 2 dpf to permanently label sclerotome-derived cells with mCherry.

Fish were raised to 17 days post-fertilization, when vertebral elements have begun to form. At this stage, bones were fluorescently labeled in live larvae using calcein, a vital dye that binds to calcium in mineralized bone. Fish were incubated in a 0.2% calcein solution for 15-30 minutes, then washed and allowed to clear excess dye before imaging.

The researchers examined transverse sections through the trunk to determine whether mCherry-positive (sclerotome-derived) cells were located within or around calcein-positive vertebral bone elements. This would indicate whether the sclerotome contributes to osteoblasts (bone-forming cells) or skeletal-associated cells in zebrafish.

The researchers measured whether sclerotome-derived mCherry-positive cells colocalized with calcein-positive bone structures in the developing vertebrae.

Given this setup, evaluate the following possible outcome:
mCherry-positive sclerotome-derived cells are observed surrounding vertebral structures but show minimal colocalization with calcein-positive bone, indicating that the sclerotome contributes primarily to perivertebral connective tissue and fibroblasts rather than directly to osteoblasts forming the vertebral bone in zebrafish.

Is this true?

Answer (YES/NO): NO